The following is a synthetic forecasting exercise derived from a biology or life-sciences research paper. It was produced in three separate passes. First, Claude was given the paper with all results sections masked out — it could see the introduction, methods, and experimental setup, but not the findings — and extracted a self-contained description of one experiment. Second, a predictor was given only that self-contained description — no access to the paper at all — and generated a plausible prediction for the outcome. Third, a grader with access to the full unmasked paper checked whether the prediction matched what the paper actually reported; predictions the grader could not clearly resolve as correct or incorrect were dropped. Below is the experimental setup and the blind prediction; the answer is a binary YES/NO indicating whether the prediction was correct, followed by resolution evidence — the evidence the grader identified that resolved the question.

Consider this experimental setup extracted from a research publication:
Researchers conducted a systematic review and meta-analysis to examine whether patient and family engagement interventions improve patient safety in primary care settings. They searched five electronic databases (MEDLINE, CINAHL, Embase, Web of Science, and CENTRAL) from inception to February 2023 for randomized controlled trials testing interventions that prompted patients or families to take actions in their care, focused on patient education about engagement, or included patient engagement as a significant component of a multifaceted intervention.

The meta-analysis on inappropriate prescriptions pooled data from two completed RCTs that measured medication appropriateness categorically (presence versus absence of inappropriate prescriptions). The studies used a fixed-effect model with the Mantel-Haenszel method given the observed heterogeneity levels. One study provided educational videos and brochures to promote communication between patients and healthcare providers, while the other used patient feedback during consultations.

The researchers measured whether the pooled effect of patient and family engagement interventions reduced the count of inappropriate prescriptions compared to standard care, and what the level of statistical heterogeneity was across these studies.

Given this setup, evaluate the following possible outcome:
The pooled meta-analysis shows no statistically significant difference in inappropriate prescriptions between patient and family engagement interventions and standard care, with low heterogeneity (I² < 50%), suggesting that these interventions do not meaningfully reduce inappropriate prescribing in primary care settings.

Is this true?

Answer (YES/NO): YES